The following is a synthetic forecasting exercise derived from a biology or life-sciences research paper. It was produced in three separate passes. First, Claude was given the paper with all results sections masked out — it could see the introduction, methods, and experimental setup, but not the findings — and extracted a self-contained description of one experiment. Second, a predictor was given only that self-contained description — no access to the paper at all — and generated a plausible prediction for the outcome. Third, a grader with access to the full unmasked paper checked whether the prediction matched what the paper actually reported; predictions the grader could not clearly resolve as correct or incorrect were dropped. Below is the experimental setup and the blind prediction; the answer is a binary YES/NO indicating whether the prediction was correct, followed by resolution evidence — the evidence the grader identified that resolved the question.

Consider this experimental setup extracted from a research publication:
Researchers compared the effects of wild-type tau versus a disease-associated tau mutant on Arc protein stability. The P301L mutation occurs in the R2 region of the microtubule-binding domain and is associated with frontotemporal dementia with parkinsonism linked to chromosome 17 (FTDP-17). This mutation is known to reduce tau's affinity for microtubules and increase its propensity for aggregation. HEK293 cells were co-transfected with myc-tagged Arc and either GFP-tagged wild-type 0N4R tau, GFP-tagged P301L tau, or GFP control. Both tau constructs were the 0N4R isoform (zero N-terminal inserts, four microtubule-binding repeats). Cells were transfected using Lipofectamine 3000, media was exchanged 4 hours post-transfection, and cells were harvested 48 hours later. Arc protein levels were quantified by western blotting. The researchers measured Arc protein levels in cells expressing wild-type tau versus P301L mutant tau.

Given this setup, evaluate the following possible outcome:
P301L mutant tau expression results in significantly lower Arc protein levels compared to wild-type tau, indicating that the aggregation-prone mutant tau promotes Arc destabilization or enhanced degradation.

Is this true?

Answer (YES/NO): NO